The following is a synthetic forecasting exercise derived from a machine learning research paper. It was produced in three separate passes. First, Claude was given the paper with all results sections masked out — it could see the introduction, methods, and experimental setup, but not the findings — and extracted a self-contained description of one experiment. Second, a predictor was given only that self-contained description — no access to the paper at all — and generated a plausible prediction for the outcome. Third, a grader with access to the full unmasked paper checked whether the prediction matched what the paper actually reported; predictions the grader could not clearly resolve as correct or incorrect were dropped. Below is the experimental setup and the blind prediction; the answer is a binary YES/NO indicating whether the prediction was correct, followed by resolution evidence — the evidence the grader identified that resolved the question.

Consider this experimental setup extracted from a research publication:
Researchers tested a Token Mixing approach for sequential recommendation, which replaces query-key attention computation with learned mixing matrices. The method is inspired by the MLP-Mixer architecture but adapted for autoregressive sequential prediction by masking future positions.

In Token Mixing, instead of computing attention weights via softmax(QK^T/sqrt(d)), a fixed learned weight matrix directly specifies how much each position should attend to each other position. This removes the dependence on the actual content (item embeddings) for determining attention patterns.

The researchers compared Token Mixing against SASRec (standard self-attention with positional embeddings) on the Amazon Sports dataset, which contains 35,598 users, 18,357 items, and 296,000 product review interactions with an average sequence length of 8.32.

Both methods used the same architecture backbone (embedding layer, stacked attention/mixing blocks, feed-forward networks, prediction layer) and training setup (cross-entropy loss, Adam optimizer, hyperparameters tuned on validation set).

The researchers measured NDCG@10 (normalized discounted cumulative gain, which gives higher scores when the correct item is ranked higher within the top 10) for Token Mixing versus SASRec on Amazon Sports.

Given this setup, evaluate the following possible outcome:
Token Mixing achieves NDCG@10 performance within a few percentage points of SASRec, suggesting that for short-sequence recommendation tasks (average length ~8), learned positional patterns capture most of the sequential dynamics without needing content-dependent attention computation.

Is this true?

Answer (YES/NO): YES